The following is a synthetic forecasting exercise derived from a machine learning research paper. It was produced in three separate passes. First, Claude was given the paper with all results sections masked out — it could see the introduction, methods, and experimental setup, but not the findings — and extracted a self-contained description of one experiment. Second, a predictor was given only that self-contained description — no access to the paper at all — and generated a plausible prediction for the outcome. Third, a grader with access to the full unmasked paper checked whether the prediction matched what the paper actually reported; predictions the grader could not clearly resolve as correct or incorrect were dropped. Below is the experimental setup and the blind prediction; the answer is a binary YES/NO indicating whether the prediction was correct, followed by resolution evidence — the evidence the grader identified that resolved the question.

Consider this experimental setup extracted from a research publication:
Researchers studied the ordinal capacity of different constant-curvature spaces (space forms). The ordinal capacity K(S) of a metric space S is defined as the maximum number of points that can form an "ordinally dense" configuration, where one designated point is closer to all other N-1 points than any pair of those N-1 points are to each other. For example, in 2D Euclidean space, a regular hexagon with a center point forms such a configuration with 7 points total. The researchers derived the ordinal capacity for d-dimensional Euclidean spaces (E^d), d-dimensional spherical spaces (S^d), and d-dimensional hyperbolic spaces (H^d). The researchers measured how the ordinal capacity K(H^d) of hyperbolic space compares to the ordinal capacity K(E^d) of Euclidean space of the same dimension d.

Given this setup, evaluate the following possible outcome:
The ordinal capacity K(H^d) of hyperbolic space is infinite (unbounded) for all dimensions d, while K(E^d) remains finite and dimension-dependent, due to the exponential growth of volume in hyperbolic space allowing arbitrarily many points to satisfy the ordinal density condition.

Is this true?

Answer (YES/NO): YES